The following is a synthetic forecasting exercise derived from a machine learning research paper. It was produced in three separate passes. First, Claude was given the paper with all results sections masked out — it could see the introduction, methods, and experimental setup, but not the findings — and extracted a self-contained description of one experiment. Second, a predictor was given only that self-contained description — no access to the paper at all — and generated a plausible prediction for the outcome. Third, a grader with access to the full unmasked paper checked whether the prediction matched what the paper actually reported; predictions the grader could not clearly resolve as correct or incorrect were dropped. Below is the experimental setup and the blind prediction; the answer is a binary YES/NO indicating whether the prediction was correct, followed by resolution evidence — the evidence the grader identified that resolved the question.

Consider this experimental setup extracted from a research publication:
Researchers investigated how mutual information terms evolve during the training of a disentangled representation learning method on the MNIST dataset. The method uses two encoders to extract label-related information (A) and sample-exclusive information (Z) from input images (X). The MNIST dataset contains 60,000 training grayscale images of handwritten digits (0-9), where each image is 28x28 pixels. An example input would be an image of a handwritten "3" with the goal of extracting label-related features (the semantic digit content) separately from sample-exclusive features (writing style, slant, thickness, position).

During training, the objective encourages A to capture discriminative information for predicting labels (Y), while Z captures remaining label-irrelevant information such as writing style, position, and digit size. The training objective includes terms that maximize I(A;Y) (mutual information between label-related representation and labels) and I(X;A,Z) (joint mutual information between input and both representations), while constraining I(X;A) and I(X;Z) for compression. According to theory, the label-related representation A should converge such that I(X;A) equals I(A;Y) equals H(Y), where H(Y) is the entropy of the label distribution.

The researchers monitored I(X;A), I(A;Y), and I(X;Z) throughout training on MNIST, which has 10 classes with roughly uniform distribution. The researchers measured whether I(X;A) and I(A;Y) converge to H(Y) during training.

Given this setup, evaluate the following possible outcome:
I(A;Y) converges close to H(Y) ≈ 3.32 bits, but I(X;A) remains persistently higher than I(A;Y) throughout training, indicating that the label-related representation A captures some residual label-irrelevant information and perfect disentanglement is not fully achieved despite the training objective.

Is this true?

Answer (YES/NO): NO